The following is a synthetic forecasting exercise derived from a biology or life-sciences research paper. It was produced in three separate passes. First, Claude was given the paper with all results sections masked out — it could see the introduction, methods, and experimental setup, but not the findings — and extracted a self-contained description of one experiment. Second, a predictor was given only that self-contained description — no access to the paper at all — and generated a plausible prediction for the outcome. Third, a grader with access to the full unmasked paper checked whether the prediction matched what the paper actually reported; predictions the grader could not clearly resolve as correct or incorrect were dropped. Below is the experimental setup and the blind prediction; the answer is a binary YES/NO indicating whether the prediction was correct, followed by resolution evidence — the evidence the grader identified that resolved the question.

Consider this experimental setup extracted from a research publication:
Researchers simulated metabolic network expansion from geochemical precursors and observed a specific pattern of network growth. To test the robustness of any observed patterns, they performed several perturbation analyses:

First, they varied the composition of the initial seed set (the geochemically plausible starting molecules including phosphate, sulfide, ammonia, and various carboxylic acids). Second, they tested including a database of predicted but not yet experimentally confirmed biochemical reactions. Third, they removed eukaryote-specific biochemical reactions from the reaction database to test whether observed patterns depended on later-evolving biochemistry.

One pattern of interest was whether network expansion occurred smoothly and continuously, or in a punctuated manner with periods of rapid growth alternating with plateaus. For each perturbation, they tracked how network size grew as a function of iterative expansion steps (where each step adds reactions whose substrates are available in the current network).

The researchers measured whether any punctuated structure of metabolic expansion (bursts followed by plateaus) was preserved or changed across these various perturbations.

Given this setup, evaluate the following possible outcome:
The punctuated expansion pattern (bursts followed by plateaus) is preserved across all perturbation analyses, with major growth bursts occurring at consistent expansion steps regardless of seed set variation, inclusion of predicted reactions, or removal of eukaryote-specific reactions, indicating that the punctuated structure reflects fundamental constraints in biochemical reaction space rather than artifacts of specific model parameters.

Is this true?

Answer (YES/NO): NO